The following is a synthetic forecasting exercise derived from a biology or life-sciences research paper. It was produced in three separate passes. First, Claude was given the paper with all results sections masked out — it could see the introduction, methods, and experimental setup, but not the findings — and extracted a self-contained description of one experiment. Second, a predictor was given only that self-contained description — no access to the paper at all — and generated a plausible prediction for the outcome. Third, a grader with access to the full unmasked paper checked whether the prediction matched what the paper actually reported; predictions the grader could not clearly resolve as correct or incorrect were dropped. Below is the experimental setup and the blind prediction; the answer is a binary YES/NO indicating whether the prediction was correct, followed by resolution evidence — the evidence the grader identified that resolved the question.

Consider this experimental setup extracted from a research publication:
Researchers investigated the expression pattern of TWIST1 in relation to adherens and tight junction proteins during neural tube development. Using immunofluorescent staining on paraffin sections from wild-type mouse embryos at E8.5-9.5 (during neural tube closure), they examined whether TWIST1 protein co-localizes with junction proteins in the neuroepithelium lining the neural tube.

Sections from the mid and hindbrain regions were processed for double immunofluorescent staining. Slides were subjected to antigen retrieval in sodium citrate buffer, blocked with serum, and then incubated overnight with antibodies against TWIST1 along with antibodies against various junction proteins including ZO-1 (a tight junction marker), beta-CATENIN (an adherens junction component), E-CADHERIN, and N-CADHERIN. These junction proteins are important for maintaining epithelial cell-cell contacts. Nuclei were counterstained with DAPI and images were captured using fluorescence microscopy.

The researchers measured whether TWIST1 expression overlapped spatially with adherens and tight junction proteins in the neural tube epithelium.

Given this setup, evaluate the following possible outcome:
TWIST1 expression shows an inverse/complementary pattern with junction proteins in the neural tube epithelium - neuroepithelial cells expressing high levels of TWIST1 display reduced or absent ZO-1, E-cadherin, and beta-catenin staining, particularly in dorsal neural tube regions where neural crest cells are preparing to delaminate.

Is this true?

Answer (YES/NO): NO